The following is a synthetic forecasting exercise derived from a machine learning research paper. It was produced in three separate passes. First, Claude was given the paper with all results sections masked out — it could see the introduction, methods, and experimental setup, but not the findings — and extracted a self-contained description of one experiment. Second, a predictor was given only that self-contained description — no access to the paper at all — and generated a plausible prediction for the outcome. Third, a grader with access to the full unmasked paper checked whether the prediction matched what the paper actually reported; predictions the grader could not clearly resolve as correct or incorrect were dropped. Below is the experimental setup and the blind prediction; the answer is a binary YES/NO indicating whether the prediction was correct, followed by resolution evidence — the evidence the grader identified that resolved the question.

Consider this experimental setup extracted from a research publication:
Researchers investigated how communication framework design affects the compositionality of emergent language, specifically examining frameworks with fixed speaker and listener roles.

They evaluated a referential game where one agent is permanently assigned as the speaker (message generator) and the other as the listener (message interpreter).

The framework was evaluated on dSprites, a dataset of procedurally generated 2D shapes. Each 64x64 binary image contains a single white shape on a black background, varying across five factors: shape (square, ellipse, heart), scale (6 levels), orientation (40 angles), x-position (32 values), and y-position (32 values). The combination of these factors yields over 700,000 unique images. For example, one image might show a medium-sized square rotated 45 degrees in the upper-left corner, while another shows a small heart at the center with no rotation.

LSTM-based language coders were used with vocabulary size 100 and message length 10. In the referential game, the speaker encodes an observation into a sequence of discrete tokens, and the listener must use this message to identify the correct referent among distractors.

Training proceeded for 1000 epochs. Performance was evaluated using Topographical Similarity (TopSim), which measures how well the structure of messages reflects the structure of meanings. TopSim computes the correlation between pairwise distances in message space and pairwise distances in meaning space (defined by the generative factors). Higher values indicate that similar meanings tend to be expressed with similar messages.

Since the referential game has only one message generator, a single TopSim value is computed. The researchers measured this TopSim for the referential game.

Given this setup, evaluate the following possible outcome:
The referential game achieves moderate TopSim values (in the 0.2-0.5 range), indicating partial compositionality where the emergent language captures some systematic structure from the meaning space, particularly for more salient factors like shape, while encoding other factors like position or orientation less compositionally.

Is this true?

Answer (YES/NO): YES